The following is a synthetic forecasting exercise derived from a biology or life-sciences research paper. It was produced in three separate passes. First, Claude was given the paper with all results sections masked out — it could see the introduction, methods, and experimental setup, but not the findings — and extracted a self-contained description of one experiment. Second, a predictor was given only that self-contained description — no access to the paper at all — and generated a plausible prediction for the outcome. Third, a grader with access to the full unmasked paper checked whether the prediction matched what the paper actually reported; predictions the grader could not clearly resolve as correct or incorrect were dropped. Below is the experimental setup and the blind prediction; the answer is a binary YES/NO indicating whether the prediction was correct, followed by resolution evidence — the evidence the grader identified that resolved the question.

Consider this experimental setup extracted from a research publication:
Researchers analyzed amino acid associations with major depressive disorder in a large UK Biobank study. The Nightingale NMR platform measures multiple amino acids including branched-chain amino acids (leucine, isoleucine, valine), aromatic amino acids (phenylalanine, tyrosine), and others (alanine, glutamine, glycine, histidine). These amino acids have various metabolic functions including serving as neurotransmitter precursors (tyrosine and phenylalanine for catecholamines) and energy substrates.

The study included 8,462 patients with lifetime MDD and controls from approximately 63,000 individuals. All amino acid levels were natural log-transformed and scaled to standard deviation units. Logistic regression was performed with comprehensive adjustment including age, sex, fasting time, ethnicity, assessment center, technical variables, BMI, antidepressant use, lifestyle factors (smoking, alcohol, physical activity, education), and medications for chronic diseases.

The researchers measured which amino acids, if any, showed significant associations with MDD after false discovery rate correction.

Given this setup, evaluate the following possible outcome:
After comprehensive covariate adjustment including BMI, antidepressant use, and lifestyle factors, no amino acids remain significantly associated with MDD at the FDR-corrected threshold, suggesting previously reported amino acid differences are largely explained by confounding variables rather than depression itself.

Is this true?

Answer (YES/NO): NO